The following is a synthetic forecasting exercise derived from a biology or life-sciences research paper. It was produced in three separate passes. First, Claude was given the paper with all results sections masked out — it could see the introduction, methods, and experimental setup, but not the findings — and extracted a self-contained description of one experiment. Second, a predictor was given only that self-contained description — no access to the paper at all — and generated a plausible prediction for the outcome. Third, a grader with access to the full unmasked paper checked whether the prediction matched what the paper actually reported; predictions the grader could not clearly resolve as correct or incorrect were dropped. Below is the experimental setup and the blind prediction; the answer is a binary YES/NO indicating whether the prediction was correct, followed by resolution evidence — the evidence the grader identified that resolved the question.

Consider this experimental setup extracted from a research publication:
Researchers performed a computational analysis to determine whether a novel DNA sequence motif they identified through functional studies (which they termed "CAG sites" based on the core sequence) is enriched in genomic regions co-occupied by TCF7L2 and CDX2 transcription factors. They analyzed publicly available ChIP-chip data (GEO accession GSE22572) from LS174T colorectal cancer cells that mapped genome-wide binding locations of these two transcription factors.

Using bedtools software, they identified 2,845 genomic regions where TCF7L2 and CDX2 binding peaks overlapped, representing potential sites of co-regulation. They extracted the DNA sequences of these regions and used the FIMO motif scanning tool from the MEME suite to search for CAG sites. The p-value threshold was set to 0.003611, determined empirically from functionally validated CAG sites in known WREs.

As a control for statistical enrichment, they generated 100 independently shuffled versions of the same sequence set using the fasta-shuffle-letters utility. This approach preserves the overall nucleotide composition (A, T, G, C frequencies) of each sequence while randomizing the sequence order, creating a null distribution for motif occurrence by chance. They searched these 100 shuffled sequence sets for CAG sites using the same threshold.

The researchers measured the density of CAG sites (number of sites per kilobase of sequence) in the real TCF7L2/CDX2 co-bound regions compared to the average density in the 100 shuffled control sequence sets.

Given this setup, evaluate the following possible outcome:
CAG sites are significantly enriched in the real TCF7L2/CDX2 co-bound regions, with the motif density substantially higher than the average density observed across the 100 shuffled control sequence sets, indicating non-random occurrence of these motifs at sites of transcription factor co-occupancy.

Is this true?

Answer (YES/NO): YES